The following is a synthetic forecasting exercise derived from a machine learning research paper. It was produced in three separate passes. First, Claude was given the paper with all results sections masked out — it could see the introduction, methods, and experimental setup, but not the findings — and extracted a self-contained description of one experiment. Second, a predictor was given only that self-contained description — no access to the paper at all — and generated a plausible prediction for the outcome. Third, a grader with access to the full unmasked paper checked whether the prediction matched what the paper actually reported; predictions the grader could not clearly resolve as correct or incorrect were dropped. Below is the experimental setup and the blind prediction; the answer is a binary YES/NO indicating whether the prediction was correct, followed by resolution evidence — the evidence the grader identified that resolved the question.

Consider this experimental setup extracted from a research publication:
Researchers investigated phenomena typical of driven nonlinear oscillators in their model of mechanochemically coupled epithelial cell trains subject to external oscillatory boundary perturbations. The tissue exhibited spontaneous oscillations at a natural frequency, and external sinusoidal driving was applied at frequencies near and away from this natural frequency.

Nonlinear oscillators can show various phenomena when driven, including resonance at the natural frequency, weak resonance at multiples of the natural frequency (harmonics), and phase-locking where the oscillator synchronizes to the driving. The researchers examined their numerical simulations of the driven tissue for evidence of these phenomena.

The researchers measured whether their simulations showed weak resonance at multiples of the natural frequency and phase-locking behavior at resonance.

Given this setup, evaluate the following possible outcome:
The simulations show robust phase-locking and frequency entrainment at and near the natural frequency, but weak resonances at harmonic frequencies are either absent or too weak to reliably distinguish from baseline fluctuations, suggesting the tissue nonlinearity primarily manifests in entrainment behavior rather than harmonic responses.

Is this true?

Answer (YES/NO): NO